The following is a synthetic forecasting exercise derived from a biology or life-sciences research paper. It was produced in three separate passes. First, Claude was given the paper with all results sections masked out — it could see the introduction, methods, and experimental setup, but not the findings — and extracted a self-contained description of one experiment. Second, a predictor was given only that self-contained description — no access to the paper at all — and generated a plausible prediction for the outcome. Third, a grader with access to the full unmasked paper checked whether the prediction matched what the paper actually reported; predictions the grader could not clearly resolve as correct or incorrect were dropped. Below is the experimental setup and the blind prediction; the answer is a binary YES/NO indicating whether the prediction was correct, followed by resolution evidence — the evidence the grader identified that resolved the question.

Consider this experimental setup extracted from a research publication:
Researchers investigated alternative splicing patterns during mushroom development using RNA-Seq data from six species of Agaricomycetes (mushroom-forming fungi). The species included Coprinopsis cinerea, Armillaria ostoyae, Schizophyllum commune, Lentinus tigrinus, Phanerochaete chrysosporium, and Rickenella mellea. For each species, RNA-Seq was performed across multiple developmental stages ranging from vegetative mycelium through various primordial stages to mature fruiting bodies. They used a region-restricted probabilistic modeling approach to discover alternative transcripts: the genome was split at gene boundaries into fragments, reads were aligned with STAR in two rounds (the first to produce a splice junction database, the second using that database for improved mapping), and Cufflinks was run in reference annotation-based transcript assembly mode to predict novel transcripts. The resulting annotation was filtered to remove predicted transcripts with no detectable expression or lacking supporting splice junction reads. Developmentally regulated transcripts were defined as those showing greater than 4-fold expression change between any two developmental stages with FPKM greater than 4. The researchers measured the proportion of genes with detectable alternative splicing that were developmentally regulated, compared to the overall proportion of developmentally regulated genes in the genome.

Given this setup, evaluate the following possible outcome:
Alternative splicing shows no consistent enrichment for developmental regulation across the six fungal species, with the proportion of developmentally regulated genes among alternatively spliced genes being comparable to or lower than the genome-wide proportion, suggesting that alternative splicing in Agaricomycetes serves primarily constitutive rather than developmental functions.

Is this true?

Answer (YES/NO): NO